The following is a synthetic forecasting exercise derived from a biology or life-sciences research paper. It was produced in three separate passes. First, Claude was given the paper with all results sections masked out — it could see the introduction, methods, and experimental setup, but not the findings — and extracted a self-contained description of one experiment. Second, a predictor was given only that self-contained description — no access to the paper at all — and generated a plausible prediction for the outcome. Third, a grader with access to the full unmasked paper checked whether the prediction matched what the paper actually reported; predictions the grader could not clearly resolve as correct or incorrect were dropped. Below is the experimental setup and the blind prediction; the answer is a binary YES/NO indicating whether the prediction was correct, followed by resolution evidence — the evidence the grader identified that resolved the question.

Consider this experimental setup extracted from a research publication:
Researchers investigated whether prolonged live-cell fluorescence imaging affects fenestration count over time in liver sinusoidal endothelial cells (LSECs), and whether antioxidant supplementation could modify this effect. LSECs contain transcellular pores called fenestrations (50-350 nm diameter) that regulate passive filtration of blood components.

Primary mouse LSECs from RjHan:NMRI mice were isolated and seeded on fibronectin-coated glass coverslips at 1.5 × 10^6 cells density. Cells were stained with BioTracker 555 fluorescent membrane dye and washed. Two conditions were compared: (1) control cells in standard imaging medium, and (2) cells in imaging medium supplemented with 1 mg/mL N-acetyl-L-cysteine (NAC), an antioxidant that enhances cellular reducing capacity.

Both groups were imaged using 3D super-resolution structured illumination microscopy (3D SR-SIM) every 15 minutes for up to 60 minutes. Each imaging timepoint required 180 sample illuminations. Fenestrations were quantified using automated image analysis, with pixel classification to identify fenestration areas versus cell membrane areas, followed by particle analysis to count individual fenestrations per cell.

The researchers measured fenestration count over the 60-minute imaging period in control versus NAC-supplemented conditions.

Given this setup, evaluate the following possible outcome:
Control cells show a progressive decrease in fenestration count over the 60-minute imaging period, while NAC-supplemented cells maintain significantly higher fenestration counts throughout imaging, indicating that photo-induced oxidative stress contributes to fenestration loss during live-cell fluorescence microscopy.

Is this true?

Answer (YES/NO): NO